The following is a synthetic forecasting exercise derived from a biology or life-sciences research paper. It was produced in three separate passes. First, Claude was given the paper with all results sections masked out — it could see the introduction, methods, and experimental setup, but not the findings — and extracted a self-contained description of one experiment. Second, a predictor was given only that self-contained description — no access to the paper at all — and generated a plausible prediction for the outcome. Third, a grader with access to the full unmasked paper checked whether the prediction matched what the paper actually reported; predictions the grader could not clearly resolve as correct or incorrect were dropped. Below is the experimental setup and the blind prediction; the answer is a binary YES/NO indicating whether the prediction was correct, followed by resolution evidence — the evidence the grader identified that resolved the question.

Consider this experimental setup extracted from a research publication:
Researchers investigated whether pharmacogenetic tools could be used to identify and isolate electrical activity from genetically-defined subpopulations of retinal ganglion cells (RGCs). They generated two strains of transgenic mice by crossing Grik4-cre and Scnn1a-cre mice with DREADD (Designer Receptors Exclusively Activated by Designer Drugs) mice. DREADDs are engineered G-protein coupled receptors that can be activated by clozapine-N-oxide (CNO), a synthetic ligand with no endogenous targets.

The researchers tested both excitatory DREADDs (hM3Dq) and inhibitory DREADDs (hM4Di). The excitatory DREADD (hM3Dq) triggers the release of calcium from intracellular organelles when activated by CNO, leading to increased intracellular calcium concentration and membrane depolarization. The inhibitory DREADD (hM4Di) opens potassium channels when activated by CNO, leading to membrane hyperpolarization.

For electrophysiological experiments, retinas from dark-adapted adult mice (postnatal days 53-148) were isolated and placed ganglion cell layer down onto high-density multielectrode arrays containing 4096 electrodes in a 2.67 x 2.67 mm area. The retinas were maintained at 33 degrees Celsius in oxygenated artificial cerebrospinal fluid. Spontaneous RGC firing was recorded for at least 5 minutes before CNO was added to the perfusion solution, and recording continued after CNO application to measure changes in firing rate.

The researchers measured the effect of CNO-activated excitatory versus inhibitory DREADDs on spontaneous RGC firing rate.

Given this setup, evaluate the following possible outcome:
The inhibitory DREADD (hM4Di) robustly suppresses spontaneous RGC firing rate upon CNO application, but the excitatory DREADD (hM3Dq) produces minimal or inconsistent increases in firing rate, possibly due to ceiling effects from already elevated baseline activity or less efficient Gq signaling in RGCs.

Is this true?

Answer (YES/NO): NO